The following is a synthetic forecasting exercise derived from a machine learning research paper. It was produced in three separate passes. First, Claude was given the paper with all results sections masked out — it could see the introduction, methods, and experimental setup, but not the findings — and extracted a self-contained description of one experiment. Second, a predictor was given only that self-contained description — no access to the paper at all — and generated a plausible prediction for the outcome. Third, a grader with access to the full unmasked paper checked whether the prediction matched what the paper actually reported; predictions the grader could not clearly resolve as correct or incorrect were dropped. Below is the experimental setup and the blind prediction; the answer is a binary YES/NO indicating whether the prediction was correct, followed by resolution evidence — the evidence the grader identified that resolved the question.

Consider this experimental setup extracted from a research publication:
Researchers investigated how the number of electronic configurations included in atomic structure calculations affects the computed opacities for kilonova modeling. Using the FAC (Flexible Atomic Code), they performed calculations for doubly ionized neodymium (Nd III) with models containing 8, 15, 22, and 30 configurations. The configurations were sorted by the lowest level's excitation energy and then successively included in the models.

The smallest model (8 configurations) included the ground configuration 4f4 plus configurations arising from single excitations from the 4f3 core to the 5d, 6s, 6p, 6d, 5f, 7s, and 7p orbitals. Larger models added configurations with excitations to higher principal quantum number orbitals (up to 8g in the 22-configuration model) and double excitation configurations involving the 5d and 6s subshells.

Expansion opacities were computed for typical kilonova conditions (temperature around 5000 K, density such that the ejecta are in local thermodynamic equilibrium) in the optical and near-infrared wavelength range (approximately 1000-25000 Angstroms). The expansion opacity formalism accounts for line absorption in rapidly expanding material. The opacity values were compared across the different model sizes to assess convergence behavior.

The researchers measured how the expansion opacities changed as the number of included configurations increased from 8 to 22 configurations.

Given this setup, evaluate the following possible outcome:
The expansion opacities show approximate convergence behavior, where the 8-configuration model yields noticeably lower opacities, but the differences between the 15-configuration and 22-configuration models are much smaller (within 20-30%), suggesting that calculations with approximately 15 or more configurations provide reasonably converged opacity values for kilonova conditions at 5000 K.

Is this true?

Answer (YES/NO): YES